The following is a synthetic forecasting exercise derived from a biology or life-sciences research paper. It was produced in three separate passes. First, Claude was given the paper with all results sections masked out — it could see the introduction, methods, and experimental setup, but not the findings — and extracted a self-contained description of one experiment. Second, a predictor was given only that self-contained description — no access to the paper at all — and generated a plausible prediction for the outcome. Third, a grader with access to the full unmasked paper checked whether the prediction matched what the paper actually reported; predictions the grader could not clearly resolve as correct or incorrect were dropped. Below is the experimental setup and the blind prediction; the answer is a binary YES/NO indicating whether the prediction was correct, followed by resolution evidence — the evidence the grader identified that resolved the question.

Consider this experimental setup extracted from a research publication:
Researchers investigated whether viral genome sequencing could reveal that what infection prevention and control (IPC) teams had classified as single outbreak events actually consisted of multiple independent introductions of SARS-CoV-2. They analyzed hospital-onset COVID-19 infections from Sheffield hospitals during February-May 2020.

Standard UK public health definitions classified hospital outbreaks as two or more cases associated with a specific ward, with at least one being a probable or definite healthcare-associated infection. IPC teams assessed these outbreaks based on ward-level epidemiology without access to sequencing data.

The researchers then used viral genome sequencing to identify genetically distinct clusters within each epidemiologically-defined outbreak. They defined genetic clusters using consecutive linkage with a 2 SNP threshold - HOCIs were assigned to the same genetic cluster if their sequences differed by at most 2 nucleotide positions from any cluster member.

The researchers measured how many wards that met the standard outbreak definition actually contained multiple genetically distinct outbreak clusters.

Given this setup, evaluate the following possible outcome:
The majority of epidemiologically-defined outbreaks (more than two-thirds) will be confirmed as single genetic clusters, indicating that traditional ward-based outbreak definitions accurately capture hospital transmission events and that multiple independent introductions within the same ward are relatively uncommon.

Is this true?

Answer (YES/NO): NO